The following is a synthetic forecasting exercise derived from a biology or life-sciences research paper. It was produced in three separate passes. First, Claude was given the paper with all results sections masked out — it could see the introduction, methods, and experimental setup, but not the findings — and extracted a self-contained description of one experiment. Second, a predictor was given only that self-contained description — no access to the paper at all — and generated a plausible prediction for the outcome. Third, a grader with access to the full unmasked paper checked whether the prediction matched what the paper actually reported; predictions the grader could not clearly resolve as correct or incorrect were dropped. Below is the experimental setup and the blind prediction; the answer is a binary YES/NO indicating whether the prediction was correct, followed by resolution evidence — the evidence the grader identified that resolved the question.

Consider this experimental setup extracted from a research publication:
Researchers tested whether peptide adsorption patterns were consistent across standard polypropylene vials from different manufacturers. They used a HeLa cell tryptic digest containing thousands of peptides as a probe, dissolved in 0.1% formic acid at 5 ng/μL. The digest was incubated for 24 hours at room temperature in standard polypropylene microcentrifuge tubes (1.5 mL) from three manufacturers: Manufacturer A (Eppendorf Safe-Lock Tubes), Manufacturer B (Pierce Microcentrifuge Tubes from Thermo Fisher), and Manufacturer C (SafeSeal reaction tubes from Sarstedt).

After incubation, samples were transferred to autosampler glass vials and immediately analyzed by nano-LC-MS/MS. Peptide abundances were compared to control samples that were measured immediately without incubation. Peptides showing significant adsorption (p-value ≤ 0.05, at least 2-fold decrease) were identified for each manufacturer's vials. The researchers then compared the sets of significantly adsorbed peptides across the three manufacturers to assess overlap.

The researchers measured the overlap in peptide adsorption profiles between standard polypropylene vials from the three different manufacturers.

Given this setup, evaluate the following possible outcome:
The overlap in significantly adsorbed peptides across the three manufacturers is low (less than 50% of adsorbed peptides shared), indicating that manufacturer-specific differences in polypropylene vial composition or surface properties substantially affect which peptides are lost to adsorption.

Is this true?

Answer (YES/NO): YES